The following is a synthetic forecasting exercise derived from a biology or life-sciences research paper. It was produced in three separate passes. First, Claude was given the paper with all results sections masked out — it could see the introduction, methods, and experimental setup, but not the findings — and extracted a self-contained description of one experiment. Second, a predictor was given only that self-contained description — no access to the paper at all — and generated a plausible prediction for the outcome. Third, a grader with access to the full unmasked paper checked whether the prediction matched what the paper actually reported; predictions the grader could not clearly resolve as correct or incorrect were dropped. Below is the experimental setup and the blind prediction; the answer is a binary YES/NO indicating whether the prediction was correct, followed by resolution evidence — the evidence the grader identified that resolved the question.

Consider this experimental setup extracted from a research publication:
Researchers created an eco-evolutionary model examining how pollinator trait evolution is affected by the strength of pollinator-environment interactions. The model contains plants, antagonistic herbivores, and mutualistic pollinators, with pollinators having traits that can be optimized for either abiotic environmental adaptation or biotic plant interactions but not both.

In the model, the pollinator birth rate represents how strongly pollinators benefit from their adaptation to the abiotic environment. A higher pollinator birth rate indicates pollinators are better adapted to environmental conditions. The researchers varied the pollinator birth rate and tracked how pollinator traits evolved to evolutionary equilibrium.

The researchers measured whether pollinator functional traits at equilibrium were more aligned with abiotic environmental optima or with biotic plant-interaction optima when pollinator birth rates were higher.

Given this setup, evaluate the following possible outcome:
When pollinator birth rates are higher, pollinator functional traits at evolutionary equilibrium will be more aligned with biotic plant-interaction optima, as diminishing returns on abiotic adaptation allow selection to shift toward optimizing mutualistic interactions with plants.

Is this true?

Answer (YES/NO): NO